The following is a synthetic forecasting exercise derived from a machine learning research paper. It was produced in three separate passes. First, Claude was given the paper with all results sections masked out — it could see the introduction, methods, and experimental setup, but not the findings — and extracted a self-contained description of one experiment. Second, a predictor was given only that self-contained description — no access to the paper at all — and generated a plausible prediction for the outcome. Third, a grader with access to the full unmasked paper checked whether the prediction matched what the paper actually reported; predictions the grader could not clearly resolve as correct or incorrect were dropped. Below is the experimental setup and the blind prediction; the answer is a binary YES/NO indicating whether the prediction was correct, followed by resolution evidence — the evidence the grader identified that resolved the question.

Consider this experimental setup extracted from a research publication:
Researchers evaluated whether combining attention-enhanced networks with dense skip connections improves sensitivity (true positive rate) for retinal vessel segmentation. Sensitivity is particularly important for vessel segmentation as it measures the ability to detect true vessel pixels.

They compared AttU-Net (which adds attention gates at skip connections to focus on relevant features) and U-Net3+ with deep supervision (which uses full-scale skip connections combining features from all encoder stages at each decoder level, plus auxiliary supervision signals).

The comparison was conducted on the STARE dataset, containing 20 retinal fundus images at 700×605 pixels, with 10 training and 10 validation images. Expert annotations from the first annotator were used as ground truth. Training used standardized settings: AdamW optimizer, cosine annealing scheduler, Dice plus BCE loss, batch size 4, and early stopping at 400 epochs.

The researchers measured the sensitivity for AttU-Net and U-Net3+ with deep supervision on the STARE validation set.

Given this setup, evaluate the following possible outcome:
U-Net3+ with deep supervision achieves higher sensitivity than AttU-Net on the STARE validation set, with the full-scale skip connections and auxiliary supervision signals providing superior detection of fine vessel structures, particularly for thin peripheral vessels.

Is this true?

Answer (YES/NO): NO